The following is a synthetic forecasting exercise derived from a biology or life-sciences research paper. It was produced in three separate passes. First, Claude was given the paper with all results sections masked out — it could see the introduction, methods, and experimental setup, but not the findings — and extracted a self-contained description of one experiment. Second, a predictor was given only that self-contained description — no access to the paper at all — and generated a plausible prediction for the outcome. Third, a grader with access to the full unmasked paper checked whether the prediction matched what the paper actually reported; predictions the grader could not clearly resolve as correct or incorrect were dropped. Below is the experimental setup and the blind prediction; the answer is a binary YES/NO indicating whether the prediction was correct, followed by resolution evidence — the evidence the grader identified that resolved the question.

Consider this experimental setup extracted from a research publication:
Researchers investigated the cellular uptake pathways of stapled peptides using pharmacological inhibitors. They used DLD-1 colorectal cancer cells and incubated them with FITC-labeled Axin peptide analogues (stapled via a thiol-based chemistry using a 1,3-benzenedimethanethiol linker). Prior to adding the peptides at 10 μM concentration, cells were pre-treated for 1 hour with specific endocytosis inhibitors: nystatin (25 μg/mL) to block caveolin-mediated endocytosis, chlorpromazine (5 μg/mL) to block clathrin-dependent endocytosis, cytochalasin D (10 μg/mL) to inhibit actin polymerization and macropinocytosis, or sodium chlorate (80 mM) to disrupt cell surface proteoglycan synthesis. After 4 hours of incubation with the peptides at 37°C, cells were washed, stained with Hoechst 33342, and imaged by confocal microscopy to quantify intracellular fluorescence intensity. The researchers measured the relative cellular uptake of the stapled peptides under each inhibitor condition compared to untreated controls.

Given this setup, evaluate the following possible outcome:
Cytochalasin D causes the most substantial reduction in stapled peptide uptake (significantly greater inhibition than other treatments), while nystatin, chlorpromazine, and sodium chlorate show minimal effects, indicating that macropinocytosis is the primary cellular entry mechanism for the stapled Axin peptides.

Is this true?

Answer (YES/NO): NO